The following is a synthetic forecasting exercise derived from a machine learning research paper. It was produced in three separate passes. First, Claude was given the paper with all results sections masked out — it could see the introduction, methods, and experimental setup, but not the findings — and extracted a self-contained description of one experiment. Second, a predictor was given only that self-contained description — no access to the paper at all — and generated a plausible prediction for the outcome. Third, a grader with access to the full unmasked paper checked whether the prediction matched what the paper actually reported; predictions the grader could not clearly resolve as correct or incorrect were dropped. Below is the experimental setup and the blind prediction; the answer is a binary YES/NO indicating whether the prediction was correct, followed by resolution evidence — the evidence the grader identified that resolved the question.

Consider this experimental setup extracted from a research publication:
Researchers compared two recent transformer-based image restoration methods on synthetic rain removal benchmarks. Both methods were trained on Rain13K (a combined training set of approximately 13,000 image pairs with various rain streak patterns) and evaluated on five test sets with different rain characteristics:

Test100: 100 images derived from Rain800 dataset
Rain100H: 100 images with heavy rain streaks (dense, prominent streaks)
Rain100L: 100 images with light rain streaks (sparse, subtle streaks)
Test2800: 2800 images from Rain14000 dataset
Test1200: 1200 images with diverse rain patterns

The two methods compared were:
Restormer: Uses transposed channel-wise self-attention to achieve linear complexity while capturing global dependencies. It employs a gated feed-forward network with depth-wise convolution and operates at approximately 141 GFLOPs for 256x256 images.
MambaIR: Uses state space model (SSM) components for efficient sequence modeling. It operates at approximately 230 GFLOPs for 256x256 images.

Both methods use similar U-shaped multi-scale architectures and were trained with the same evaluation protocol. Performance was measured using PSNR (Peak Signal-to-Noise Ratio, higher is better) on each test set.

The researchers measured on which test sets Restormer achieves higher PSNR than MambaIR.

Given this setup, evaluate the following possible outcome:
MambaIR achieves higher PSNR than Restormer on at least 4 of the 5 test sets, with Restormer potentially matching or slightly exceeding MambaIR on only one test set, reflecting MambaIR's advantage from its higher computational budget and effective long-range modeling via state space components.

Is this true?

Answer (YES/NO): NO